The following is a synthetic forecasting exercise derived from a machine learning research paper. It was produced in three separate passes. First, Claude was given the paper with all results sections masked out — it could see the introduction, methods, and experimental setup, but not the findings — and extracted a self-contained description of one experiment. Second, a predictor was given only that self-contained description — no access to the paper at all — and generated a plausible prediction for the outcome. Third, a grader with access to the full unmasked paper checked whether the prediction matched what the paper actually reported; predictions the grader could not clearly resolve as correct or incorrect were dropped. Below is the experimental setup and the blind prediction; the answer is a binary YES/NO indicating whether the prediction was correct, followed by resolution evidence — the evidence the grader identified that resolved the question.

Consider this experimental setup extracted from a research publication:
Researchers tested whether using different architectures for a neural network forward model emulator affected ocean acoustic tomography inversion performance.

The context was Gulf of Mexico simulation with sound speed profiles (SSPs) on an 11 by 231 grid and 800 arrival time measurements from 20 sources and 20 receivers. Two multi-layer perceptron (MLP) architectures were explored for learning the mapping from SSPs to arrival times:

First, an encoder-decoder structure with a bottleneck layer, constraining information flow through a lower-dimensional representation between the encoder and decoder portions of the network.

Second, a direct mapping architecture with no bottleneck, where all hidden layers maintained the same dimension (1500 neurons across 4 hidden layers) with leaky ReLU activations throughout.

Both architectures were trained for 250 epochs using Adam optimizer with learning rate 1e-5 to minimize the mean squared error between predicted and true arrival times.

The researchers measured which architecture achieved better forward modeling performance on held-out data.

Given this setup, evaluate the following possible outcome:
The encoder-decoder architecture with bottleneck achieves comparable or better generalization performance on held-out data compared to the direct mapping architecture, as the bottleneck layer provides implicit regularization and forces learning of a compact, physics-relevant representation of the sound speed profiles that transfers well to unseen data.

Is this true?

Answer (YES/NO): NO